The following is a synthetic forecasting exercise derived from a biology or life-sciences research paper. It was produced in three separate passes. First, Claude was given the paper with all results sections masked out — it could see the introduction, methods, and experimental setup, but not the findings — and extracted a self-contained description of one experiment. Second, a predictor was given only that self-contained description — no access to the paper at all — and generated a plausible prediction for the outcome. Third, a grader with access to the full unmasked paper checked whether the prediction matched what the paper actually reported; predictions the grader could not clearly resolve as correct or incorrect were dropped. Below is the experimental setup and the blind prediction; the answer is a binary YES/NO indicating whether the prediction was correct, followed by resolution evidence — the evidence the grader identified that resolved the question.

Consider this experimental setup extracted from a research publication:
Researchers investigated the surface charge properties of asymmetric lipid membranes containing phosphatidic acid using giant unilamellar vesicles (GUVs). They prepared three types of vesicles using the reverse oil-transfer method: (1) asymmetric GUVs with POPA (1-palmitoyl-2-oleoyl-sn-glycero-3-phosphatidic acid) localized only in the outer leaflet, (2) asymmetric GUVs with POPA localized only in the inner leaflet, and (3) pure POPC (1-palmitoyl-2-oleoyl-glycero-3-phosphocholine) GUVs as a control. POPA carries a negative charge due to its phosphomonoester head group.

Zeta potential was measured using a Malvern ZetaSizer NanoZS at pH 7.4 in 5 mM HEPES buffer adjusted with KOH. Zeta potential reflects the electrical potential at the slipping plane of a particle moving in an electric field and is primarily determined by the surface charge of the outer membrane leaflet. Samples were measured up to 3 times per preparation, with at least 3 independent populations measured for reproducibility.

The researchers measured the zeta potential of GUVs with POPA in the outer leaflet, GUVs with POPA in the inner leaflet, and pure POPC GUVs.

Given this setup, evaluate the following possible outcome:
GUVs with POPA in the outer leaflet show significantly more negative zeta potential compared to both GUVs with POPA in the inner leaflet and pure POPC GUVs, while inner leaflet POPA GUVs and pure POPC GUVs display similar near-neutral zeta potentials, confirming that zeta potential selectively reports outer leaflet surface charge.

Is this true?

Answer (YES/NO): NO